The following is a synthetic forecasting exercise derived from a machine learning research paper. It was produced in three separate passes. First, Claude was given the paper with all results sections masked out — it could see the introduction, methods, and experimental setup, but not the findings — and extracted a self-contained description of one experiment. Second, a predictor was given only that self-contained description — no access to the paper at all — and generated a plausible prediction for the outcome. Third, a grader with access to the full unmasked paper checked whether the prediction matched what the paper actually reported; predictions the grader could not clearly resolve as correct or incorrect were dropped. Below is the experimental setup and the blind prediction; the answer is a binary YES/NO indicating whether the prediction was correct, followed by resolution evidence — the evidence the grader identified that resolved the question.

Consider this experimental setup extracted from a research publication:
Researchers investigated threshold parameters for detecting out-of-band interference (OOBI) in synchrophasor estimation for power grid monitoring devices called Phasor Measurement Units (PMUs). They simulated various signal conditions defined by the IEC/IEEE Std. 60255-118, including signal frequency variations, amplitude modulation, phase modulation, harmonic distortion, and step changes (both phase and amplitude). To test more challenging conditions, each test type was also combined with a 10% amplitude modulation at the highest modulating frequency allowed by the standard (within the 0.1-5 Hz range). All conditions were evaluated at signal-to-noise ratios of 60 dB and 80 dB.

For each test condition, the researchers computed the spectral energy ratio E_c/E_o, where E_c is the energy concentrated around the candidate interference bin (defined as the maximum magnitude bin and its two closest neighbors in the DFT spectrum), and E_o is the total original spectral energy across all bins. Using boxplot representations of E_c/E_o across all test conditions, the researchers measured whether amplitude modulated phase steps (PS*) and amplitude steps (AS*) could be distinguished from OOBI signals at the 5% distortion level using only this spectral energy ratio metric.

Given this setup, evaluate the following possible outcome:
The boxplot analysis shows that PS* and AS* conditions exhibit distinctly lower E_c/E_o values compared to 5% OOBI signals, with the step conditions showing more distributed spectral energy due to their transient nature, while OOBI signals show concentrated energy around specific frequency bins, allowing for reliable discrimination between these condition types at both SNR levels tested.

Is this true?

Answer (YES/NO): NO